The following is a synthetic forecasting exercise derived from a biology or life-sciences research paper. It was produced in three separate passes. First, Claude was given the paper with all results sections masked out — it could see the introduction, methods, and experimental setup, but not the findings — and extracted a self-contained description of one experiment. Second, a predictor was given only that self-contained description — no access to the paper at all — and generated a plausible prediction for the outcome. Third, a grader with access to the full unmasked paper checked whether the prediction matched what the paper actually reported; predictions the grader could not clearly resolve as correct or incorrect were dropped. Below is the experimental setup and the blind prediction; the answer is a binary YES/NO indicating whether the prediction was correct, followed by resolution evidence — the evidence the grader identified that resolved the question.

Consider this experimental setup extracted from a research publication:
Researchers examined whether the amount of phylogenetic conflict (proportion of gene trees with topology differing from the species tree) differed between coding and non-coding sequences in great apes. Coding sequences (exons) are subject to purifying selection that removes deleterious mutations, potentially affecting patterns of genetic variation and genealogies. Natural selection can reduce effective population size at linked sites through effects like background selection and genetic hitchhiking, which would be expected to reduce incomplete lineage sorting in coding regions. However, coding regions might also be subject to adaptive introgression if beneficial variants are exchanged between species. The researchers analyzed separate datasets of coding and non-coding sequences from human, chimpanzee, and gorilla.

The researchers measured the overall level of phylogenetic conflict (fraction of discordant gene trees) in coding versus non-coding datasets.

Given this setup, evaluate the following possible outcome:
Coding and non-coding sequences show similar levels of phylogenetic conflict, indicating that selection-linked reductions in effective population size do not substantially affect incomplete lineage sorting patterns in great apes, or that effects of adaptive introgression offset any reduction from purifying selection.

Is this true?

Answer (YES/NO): NO